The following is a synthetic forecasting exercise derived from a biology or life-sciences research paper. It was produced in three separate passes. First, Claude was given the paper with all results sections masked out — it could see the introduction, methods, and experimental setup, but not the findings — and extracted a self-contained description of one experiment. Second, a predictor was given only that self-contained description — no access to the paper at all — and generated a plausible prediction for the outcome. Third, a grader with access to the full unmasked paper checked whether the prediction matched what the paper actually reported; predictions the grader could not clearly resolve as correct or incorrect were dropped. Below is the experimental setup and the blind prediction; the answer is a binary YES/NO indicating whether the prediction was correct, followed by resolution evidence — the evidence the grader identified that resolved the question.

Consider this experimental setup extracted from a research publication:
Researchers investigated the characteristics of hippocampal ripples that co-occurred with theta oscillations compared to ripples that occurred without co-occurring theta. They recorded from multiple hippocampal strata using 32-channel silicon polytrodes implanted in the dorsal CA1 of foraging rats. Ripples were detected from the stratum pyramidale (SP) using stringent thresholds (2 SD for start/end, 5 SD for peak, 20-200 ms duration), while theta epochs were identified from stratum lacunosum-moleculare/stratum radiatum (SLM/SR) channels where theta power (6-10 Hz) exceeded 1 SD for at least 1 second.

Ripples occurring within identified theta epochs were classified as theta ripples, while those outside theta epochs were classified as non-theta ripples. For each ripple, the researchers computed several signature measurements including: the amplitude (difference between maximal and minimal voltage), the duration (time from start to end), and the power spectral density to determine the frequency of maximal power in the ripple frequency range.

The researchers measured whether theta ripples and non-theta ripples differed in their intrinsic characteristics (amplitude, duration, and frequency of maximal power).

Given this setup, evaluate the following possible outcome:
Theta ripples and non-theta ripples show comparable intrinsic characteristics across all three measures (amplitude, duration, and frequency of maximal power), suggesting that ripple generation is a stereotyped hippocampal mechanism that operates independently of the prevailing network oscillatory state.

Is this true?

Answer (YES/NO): YES